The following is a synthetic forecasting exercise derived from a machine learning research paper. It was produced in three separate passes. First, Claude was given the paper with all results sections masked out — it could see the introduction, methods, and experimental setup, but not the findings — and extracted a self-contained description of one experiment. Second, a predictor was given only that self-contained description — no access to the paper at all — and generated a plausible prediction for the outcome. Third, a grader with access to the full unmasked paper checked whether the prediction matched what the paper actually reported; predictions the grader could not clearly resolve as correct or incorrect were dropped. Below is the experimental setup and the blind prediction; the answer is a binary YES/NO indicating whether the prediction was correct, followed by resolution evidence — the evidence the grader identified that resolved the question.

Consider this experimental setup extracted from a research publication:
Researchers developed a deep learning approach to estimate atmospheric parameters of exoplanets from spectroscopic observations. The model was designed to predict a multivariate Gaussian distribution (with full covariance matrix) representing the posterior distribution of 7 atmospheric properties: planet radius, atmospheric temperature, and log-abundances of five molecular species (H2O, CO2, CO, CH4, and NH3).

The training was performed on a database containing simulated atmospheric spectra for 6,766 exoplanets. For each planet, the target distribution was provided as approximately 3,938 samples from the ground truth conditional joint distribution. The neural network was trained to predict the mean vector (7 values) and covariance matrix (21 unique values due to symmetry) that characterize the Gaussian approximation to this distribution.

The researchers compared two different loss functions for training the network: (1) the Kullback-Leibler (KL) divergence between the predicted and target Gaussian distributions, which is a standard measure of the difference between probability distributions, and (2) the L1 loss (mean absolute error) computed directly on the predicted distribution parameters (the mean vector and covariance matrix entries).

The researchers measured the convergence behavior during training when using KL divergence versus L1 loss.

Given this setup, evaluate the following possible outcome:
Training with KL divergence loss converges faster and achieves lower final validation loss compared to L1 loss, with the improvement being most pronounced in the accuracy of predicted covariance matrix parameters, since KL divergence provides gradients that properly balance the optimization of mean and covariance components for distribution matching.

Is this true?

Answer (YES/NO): NO